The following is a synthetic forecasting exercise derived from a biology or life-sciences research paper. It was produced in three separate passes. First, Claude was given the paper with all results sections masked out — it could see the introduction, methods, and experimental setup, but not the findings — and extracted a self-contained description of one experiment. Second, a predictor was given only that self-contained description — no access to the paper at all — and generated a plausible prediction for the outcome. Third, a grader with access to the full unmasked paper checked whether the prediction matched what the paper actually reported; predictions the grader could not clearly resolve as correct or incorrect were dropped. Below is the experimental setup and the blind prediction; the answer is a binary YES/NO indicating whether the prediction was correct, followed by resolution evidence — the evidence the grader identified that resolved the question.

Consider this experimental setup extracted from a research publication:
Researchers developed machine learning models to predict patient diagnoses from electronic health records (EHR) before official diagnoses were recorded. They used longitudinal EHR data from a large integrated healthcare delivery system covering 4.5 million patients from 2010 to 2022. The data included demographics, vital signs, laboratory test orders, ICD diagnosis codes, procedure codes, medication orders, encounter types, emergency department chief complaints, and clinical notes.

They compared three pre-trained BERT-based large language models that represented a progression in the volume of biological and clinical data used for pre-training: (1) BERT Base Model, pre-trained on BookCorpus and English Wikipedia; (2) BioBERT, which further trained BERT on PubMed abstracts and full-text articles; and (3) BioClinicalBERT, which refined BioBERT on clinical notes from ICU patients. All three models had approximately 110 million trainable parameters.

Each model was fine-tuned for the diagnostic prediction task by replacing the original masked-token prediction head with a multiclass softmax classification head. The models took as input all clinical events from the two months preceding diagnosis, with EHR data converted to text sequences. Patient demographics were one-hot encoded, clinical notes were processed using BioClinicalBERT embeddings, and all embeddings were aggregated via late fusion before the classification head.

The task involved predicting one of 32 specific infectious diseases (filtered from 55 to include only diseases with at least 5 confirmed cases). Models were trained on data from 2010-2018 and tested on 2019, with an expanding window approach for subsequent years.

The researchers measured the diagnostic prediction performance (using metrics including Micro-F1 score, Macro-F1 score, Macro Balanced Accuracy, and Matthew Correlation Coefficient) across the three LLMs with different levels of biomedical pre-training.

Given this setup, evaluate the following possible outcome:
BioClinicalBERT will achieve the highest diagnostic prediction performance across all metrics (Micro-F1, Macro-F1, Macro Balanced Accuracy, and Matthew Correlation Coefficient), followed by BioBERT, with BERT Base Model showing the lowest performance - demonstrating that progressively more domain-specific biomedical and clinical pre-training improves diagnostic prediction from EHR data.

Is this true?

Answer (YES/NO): NO